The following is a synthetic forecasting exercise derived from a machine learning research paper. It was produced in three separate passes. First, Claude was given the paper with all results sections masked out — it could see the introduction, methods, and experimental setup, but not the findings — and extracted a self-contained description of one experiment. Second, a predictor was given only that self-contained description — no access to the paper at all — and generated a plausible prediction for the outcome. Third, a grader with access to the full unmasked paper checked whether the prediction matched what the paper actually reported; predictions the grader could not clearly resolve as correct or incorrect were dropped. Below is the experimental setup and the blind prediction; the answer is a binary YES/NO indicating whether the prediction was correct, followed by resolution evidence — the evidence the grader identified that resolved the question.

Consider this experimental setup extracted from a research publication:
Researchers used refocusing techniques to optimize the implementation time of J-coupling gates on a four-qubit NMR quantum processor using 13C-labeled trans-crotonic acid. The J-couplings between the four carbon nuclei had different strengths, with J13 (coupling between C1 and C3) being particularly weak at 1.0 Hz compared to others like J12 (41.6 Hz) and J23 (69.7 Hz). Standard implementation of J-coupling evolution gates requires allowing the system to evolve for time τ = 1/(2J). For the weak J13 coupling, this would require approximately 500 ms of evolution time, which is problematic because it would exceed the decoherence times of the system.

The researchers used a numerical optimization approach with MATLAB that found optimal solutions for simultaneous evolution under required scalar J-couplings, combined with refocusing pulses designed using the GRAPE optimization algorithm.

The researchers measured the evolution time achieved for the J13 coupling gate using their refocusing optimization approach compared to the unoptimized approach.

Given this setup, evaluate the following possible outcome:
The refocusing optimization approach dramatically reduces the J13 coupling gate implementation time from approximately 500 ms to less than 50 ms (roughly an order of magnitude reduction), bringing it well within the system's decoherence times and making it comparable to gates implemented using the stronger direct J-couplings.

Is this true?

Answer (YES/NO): YES